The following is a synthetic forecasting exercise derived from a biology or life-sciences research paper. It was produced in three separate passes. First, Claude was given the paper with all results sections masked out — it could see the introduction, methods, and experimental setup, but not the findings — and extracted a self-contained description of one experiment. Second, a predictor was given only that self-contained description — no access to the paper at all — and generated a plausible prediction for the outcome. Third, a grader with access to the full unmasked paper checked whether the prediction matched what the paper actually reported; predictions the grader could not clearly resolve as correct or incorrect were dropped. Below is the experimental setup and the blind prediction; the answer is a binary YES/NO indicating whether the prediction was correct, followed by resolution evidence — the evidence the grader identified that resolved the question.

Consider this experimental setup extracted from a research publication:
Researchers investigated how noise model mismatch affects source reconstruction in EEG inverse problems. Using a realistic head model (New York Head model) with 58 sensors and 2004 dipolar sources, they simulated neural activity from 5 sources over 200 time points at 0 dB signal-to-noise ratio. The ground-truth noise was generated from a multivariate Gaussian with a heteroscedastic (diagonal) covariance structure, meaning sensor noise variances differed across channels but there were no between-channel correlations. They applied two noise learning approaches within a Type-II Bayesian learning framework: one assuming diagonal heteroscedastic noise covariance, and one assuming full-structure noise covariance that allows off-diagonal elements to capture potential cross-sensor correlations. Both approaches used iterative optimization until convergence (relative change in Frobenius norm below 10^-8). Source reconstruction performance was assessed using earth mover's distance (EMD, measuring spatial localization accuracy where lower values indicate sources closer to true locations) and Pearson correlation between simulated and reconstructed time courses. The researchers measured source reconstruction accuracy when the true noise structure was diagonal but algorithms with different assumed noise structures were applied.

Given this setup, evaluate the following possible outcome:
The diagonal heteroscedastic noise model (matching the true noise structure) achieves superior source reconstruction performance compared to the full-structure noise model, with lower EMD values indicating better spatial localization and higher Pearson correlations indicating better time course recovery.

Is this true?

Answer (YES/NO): YES